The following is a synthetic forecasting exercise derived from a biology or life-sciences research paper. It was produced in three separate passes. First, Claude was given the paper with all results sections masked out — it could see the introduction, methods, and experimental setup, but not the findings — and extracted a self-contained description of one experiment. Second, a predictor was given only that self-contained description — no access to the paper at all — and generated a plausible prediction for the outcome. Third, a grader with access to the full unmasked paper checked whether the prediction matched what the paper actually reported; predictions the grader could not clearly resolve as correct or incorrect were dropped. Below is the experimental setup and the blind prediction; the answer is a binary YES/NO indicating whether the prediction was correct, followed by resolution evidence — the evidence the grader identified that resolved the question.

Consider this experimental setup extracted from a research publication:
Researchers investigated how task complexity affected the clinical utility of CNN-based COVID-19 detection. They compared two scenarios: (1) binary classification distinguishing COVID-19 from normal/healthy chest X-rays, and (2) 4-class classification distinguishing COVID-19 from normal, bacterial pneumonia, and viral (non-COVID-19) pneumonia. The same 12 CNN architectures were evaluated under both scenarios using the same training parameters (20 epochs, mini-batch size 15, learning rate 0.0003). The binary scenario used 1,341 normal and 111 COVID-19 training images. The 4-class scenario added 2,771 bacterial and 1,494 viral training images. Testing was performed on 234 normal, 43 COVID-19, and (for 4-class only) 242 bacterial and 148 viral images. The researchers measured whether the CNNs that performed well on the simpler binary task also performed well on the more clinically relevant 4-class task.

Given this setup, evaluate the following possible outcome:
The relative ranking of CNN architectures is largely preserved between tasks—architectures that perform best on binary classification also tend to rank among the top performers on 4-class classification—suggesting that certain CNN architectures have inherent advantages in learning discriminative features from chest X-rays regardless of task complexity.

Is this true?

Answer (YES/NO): NO